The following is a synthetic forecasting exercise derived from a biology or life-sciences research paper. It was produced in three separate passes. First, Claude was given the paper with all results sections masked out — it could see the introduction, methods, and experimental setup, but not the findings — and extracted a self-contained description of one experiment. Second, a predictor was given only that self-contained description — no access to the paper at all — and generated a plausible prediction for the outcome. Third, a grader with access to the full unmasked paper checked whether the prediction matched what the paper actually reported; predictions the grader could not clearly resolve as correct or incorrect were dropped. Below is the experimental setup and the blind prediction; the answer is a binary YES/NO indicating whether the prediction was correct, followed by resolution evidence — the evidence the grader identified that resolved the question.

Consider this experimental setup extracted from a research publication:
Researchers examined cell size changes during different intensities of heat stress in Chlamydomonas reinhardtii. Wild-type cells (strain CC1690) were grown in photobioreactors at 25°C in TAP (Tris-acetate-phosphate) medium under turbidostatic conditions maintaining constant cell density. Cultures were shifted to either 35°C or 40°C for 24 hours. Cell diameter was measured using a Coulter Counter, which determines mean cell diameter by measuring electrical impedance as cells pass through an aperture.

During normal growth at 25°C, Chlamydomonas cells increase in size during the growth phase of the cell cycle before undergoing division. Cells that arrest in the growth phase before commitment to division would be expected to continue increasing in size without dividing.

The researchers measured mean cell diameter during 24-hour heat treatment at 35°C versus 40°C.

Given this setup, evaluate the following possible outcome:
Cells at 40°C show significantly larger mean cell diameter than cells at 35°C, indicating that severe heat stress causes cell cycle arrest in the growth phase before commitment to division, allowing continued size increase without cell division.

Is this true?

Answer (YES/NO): YES